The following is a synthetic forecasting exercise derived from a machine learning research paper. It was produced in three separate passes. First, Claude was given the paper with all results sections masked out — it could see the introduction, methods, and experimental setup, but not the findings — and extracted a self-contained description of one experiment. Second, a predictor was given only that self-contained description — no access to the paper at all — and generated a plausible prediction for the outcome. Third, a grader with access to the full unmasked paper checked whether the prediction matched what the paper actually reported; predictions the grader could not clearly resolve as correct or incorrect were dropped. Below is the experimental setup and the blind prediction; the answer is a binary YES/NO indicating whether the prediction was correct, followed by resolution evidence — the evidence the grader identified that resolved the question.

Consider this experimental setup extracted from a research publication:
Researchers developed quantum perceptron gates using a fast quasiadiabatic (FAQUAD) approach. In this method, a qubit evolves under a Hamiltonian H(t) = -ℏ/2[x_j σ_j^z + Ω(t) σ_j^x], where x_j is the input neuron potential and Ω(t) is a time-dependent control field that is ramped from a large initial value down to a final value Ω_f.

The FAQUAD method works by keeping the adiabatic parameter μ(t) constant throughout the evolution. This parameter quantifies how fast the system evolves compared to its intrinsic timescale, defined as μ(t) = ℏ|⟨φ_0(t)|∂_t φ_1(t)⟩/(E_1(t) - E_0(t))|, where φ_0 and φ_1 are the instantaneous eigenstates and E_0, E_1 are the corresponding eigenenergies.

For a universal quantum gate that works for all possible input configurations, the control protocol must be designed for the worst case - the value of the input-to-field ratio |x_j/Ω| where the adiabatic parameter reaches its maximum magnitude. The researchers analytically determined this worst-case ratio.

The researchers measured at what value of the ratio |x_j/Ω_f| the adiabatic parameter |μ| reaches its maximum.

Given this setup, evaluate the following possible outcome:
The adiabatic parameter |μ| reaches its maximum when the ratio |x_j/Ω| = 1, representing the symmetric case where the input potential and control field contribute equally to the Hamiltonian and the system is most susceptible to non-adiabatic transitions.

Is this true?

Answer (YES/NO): NO